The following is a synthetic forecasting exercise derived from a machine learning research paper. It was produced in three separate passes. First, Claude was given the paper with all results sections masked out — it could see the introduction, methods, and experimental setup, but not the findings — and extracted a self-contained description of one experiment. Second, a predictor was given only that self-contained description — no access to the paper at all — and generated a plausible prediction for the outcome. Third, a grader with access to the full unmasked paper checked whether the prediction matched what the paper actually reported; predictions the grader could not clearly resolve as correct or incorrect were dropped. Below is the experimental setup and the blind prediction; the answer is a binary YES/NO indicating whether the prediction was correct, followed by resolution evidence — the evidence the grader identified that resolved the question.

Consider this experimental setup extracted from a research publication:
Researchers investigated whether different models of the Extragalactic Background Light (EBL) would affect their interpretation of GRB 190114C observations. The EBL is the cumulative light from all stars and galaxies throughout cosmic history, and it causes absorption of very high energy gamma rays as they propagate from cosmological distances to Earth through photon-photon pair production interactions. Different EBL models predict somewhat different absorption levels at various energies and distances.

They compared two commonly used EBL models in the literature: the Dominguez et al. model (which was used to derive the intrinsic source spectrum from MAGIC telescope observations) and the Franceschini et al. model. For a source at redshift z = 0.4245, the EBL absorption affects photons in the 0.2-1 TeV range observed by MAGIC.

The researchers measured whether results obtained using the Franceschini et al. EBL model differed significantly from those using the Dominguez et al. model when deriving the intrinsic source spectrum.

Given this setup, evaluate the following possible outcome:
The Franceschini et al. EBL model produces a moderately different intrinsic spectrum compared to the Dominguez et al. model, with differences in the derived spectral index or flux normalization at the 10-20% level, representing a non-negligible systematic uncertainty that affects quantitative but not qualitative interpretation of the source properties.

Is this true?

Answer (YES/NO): NO